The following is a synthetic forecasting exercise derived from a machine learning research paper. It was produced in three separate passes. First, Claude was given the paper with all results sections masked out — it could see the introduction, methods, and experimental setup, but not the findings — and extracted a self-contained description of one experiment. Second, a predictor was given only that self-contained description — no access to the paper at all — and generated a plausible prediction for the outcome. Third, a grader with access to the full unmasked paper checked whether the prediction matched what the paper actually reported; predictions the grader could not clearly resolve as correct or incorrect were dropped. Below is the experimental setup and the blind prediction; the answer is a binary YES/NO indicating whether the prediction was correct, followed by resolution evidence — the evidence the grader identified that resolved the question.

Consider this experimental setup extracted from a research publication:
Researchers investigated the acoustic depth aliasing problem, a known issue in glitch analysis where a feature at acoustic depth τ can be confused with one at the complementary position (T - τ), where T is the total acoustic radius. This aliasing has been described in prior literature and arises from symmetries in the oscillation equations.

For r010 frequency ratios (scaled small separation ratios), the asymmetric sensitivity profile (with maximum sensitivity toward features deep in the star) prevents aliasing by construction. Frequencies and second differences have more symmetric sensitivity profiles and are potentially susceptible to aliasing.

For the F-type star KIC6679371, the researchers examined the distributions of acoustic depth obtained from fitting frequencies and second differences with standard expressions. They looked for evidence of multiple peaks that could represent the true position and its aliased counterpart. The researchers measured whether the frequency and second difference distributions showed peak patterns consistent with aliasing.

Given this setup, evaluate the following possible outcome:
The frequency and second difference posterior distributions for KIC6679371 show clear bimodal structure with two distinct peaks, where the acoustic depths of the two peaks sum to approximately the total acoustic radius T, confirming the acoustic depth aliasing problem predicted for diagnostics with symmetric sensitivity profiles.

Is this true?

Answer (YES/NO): NO